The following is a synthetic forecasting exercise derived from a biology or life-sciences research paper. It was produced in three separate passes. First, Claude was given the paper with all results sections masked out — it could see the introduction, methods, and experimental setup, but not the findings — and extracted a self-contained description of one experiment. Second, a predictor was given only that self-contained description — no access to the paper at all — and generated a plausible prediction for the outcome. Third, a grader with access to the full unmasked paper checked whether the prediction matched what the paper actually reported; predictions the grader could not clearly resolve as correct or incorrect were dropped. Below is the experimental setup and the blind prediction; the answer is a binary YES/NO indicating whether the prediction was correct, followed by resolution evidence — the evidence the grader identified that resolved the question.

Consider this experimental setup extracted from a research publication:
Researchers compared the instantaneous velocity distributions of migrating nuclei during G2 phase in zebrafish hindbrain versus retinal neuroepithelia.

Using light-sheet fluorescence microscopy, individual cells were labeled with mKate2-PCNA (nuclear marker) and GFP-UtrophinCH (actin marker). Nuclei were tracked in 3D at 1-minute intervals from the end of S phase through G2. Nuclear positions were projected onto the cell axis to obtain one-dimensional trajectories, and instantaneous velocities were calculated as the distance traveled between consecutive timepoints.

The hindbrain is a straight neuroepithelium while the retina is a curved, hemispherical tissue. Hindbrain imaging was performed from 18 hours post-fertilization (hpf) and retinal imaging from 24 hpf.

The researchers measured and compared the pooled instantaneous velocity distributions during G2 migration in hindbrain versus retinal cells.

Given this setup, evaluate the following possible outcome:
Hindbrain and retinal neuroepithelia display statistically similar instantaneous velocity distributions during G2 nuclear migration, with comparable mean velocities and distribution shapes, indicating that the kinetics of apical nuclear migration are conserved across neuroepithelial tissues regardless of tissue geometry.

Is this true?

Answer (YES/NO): NO